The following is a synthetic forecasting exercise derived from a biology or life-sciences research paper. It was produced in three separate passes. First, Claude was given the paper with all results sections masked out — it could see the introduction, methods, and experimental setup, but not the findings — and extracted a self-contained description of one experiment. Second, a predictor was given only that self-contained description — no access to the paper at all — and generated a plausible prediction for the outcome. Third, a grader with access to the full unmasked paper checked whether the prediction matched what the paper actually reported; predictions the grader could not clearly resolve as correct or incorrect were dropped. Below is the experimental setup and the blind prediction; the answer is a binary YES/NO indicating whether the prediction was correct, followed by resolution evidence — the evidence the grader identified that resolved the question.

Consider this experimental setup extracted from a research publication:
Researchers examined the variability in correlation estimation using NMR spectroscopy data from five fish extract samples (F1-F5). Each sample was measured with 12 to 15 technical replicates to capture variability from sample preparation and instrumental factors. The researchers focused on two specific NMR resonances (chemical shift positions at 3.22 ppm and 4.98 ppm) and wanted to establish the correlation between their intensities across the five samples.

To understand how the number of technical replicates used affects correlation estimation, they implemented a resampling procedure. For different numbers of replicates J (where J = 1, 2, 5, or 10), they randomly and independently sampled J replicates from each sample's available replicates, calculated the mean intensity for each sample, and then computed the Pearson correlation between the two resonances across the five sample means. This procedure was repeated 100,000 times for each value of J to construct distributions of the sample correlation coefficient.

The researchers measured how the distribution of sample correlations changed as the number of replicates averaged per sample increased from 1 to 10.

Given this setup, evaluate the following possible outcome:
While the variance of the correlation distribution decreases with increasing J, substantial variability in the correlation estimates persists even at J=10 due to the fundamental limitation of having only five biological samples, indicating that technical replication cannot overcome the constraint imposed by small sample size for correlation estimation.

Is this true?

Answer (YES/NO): YES